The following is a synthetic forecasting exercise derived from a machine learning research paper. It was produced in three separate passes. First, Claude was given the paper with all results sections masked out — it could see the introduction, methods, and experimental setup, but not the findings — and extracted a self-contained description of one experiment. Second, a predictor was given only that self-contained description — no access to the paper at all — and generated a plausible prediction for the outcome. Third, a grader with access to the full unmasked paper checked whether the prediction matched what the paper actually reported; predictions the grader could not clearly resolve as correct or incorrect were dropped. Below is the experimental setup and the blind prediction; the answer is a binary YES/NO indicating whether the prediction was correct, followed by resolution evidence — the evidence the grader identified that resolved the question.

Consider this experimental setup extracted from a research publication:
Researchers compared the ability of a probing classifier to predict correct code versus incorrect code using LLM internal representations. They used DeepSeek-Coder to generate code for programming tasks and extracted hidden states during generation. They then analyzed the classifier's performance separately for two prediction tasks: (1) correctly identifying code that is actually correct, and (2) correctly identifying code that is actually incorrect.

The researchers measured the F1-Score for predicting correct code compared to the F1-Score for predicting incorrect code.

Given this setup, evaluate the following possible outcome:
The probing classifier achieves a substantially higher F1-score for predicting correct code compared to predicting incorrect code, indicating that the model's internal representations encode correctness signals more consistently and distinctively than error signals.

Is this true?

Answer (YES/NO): NO